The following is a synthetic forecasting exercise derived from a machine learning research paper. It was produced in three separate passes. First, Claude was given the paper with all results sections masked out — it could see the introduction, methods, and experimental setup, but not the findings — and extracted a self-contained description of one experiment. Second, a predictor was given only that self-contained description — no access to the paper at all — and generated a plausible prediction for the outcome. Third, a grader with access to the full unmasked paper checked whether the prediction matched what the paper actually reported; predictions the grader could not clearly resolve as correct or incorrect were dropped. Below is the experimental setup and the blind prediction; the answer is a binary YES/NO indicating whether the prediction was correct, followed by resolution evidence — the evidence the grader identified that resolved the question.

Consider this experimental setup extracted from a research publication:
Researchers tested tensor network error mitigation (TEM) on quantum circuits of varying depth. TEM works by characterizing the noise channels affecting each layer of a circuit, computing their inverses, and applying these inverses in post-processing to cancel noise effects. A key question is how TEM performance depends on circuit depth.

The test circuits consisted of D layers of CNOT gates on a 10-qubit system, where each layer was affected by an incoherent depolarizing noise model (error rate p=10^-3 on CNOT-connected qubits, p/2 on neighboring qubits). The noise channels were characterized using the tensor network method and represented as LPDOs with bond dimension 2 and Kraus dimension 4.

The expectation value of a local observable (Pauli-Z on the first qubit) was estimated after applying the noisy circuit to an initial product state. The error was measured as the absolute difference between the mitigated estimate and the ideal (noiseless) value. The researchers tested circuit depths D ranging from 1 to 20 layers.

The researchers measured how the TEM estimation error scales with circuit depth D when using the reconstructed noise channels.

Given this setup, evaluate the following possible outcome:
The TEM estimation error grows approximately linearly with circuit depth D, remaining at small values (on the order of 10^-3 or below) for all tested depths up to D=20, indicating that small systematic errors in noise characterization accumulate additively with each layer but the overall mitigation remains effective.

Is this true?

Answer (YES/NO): NO